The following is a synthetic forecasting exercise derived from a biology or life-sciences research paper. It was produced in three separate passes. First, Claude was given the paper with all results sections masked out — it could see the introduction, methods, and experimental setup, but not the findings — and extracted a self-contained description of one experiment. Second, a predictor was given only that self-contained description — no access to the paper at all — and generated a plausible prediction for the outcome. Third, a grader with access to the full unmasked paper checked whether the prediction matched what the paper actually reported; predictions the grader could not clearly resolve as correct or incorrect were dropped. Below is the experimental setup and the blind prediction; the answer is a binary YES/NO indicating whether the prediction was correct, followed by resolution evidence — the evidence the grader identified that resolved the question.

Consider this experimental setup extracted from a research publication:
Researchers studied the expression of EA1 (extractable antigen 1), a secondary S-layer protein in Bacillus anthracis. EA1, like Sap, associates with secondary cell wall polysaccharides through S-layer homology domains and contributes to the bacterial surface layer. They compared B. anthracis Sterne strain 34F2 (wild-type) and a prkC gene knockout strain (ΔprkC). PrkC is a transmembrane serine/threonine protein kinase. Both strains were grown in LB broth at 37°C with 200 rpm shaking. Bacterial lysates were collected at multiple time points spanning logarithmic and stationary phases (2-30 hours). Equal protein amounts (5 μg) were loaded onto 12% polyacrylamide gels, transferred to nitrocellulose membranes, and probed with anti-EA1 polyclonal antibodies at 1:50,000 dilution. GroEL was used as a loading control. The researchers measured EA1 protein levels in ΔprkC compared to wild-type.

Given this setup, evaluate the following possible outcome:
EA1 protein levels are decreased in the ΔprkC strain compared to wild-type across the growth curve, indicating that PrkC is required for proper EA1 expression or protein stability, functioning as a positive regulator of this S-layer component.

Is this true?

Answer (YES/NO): NO